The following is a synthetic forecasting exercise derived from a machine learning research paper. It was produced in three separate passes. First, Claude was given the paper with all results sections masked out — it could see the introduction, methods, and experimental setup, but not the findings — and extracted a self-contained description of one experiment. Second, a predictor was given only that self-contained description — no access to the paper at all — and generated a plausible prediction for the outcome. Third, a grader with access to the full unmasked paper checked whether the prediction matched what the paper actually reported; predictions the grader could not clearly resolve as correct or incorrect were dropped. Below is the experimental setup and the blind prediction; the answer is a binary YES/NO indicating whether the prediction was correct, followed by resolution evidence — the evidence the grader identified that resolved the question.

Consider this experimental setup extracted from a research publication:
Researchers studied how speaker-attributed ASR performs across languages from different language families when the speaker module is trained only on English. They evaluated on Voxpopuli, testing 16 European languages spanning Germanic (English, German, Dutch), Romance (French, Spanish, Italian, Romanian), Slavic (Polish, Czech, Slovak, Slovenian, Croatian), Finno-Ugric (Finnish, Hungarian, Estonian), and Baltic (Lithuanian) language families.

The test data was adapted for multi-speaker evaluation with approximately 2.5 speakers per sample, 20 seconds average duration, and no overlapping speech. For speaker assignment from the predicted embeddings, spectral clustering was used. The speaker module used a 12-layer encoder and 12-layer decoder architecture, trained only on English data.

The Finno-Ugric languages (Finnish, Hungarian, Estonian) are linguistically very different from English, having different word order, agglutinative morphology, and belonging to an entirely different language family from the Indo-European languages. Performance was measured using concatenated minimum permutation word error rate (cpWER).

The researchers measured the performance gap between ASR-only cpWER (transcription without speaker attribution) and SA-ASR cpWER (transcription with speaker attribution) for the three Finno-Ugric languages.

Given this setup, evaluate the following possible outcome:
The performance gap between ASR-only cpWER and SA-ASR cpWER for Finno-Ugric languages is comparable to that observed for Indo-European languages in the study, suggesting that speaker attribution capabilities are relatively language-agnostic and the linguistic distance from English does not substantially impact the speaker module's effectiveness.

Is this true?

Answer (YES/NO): YES